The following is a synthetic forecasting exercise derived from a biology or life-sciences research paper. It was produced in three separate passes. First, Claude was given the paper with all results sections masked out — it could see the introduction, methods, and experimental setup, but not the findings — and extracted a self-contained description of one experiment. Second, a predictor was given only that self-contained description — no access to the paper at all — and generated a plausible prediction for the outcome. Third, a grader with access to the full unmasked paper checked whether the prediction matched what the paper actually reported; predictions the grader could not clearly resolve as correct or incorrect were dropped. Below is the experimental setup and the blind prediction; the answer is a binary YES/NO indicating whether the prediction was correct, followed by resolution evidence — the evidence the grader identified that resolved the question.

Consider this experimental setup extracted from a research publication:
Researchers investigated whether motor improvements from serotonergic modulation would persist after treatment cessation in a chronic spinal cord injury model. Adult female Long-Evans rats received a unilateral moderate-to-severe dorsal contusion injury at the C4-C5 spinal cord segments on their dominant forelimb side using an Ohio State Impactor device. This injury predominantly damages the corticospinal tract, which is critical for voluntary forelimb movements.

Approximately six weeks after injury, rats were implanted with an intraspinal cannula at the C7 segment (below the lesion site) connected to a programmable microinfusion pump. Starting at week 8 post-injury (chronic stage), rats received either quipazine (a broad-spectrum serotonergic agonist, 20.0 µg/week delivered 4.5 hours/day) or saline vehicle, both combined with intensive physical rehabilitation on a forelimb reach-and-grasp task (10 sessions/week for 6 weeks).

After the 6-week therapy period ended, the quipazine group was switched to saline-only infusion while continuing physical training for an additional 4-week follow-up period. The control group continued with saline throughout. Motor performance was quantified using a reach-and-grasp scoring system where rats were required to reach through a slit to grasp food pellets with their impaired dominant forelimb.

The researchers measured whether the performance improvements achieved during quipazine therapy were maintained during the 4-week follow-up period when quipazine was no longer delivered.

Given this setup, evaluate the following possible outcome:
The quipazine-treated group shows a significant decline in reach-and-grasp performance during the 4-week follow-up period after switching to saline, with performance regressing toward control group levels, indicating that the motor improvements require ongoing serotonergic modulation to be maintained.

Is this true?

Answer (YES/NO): NO